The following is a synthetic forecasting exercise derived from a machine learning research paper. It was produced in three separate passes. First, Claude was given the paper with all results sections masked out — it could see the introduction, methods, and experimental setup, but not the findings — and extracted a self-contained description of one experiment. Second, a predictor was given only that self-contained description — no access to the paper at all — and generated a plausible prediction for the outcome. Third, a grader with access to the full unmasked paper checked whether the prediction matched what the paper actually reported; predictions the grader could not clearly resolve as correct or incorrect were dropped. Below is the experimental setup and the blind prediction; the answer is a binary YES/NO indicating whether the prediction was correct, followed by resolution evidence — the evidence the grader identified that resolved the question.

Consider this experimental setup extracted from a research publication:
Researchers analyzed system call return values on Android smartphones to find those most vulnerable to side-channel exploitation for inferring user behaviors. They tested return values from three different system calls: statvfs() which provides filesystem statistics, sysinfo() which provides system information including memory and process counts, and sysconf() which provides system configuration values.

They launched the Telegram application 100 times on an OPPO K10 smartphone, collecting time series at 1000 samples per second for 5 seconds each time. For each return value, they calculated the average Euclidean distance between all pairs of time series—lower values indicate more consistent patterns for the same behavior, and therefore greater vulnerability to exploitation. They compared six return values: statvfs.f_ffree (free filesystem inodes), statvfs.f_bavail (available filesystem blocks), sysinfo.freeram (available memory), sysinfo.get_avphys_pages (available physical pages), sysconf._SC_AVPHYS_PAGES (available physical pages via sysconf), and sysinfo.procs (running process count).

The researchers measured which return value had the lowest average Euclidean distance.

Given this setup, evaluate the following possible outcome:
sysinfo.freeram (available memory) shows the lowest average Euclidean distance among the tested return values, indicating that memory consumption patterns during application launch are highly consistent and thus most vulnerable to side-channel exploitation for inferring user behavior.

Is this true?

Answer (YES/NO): NO